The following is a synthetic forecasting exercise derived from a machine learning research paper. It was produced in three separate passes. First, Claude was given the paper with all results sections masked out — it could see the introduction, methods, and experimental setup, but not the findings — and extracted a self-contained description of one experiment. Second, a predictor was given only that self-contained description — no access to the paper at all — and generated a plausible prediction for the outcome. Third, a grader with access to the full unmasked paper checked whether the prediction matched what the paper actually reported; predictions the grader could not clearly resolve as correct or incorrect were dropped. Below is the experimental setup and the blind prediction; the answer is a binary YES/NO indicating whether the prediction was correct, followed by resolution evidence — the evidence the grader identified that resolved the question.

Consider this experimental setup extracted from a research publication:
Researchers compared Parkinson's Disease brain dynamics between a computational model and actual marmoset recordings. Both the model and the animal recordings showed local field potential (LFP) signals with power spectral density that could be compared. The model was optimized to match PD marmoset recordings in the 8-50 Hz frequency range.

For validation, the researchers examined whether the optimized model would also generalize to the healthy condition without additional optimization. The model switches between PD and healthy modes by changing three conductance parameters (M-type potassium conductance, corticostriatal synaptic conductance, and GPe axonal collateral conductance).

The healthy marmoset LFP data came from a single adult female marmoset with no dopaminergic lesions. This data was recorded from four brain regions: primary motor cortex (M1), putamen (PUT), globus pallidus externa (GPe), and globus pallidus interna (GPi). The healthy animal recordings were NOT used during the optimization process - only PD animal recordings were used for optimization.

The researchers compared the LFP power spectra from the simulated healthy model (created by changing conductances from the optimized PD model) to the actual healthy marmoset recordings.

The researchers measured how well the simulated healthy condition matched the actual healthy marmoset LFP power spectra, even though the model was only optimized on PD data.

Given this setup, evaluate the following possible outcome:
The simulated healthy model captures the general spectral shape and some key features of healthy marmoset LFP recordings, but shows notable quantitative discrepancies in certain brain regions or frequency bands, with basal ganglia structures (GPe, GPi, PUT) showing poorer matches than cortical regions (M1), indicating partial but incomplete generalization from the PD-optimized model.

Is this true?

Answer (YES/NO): NO